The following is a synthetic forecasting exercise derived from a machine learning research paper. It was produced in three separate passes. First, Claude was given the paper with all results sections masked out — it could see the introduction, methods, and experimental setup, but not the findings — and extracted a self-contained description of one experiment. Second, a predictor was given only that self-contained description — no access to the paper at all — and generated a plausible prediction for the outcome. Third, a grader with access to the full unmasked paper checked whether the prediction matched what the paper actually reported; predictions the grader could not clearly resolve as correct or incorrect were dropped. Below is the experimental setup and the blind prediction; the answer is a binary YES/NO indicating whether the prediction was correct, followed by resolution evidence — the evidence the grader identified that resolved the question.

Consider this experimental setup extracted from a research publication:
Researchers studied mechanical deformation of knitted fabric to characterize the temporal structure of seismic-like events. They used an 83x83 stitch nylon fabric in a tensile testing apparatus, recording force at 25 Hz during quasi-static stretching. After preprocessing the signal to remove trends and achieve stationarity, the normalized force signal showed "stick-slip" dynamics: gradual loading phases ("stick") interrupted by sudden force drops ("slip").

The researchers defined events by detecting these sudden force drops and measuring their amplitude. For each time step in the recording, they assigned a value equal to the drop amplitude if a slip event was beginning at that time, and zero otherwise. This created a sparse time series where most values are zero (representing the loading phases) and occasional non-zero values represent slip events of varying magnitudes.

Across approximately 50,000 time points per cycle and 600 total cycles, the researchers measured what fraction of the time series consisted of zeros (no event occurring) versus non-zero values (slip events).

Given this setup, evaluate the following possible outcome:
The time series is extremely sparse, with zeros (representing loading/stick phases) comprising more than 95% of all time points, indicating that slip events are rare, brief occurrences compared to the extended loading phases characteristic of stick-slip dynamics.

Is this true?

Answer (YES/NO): NO